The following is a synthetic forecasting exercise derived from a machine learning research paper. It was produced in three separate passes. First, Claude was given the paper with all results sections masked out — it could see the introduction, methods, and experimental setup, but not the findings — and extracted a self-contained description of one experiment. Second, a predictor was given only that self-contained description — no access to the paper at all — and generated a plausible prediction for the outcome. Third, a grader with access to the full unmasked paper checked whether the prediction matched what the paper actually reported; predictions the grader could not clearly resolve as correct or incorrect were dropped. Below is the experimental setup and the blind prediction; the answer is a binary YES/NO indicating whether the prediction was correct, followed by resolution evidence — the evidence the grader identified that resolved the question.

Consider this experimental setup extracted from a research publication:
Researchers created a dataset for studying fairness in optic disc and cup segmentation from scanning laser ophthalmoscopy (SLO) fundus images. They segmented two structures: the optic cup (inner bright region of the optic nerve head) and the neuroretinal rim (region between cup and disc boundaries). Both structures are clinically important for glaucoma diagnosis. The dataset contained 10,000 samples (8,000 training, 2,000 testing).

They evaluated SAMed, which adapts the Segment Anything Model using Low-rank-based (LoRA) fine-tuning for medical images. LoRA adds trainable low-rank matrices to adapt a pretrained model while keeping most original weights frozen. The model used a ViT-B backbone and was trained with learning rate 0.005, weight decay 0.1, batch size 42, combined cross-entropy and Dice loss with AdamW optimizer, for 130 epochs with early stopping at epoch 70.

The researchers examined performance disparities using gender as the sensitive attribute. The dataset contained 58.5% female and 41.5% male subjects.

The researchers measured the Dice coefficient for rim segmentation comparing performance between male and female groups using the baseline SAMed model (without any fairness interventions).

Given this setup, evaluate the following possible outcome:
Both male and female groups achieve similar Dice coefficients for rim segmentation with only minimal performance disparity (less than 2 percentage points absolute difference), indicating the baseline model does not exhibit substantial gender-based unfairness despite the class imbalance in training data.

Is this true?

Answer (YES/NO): YES